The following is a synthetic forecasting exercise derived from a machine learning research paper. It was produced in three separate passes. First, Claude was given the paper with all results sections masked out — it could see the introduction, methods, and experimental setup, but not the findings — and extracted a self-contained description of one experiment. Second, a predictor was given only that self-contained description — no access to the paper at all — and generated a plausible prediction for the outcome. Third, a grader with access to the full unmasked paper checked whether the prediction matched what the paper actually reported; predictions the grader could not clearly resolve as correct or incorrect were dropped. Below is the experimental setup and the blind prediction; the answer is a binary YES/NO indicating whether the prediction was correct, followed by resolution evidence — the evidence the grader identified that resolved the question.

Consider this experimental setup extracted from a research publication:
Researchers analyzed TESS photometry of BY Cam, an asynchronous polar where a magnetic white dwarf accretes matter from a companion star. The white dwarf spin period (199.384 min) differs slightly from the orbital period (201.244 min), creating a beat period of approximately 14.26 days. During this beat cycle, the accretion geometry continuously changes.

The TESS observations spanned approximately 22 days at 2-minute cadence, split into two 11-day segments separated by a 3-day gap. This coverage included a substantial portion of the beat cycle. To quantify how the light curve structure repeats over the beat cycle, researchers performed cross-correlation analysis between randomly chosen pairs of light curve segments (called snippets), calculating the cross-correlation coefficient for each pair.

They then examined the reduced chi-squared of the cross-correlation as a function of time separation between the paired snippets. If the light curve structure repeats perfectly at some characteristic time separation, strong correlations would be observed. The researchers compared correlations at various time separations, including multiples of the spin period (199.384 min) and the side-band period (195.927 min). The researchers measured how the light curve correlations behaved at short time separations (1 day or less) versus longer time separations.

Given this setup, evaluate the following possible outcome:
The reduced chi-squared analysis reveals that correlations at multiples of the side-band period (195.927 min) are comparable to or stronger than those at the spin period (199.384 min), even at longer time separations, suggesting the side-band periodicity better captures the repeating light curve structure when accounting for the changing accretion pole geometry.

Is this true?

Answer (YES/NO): NO